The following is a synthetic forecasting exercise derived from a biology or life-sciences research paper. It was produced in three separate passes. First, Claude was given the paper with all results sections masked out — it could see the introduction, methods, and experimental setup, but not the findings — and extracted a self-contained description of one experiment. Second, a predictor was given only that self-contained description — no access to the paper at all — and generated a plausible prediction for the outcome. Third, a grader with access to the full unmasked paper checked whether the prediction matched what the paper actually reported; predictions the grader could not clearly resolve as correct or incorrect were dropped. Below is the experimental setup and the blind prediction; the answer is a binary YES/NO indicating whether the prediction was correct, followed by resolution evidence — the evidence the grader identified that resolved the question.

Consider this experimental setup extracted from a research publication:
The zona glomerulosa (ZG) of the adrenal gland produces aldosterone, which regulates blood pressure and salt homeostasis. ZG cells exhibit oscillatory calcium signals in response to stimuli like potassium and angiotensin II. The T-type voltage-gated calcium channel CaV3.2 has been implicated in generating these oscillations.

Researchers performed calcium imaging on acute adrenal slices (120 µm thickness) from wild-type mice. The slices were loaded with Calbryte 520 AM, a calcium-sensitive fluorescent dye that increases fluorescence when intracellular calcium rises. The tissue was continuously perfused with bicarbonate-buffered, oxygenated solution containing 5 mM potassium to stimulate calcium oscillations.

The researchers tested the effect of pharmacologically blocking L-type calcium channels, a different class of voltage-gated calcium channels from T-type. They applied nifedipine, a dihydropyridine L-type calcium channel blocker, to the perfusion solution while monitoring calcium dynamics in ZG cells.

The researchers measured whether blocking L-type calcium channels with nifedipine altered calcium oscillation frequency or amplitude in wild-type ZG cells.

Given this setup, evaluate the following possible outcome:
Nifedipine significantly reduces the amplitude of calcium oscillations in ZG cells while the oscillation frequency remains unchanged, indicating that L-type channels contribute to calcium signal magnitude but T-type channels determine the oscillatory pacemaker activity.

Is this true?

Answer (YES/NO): NO